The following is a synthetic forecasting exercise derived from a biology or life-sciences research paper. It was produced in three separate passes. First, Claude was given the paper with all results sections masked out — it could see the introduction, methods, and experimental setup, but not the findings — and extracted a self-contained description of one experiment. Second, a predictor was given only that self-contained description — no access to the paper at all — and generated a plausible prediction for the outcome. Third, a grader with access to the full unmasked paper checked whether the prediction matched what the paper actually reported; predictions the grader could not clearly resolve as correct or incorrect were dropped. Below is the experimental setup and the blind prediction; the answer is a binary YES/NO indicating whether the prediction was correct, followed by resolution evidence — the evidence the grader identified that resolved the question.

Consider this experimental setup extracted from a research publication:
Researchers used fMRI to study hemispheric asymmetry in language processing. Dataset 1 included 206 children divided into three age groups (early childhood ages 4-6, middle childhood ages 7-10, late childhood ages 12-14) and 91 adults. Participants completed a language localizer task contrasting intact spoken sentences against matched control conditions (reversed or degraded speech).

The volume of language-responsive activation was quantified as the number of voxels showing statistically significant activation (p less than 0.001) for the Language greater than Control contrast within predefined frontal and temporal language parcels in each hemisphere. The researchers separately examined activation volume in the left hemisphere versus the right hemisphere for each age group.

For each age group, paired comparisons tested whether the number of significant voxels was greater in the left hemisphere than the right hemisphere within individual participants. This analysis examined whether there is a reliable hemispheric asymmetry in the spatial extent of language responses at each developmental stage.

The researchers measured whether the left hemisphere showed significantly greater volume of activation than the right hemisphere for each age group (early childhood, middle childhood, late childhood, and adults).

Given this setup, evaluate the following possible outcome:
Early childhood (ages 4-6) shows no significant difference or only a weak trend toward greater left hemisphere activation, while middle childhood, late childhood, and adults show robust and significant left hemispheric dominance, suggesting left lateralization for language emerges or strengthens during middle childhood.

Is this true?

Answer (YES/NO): NO